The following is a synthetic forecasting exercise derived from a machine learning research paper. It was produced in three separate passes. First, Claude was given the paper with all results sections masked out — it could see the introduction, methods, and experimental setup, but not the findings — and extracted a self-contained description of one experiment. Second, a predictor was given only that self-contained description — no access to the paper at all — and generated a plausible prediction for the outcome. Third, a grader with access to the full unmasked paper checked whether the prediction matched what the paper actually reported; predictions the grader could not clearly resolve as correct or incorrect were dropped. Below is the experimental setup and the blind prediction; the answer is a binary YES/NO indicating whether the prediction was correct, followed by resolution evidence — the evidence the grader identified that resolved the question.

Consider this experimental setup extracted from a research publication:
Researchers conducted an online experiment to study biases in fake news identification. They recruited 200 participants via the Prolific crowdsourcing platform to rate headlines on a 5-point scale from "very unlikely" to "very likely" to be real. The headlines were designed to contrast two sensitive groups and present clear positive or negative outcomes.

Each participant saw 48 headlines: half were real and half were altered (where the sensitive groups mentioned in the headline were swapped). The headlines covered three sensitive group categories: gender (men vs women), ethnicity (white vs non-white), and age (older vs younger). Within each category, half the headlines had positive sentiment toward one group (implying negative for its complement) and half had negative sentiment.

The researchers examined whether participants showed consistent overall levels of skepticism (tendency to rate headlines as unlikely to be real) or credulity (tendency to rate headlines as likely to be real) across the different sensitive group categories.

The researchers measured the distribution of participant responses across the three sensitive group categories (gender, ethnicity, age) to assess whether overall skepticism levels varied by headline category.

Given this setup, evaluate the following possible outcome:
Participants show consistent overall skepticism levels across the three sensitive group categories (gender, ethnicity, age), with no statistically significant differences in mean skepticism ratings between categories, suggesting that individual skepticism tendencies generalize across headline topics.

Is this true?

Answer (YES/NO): NO